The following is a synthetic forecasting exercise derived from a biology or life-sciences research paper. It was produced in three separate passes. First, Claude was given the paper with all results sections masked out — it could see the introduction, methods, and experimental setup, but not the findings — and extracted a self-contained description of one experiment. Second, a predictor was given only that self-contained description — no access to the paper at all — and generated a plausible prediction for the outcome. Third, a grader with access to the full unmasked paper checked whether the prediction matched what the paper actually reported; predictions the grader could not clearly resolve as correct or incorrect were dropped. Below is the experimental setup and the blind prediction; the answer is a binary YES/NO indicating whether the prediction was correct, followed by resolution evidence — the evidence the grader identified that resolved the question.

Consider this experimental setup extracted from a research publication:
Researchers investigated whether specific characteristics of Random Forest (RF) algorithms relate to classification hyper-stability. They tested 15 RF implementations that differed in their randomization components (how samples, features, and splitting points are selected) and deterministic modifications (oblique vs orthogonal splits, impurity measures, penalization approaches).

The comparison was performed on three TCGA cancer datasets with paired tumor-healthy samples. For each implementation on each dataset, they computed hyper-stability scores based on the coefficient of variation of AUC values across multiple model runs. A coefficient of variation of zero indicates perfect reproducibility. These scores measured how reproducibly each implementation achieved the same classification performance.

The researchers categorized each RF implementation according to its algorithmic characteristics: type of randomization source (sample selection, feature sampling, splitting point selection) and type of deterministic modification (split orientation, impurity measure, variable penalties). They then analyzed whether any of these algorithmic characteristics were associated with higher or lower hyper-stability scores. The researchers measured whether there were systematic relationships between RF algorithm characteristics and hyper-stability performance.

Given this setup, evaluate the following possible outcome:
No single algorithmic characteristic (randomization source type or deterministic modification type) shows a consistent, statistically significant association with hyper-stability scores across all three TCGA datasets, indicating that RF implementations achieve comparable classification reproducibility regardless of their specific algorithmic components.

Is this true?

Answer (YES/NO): NO